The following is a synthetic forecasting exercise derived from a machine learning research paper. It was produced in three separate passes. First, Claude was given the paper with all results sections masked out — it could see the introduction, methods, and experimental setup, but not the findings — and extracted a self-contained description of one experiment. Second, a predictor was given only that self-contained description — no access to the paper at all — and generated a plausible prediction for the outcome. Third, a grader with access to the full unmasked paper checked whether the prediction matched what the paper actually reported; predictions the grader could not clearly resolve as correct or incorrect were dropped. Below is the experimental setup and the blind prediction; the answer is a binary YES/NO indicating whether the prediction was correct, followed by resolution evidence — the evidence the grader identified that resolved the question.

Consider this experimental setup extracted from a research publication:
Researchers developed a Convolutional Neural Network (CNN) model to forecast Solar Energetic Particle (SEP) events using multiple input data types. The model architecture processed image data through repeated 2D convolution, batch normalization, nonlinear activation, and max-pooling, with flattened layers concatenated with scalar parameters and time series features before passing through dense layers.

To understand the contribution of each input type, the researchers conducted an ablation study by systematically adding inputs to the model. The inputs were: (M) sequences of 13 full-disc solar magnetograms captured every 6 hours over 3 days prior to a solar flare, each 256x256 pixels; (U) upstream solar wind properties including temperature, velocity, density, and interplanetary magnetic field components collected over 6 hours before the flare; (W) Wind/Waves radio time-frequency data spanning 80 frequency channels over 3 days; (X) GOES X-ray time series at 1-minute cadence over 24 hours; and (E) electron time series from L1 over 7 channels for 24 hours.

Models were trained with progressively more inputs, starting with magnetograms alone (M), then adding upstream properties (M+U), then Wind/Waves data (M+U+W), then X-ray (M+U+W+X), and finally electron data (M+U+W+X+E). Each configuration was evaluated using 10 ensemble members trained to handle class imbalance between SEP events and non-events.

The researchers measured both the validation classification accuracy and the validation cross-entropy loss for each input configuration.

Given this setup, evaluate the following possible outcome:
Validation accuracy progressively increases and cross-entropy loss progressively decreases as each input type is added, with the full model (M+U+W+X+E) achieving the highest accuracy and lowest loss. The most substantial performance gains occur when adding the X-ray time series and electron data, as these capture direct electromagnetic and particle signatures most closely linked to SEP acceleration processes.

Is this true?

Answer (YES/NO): NO